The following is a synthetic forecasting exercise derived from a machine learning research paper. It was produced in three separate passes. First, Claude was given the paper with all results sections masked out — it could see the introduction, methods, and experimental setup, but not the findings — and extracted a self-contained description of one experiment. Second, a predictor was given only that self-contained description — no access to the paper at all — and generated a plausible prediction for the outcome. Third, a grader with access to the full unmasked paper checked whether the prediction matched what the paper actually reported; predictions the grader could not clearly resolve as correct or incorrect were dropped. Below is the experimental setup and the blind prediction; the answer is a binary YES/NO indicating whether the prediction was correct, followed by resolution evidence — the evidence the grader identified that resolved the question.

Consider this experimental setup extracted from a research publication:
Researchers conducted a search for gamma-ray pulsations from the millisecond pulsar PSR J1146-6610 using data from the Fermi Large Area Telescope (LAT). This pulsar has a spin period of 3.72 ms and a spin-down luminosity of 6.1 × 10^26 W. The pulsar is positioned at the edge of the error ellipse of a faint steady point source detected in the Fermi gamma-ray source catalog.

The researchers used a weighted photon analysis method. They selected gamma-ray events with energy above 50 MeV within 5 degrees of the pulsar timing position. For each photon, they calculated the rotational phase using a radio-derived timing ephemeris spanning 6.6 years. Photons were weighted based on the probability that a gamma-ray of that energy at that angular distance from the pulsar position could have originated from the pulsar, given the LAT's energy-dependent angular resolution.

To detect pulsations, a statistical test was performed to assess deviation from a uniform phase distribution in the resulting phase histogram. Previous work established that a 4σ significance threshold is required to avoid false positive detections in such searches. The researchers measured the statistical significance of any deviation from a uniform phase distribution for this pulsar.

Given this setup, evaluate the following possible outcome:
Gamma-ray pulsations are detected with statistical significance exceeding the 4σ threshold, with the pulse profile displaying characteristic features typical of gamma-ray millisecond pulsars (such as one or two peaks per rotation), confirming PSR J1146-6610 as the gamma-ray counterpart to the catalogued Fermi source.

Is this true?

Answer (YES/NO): NO